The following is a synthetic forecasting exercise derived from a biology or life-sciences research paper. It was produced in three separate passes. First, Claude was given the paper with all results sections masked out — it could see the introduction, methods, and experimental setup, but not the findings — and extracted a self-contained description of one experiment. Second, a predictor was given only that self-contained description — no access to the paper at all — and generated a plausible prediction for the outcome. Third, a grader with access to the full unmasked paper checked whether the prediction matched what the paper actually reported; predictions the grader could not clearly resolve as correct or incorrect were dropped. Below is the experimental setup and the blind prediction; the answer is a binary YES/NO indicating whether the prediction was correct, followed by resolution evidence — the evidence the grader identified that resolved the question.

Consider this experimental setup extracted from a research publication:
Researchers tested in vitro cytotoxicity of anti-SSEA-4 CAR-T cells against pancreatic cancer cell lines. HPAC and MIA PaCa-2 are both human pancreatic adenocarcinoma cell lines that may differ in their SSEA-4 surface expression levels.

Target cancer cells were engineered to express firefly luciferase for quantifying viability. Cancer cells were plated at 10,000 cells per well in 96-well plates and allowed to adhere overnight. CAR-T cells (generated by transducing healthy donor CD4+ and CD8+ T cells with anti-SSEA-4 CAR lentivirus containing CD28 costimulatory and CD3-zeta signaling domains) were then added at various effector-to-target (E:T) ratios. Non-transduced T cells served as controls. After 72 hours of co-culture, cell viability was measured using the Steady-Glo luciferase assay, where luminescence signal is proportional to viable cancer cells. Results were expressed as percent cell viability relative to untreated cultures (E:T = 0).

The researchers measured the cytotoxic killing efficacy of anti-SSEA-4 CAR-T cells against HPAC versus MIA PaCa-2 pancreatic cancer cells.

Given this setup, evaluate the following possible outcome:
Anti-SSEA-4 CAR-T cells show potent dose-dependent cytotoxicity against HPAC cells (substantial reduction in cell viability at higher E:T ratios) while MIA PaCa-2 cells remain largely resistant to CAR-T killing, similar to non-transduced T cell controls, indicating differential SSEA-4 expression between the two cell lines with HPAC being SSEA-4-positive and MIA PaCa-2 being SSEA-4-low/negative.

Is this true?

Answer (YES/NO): YES